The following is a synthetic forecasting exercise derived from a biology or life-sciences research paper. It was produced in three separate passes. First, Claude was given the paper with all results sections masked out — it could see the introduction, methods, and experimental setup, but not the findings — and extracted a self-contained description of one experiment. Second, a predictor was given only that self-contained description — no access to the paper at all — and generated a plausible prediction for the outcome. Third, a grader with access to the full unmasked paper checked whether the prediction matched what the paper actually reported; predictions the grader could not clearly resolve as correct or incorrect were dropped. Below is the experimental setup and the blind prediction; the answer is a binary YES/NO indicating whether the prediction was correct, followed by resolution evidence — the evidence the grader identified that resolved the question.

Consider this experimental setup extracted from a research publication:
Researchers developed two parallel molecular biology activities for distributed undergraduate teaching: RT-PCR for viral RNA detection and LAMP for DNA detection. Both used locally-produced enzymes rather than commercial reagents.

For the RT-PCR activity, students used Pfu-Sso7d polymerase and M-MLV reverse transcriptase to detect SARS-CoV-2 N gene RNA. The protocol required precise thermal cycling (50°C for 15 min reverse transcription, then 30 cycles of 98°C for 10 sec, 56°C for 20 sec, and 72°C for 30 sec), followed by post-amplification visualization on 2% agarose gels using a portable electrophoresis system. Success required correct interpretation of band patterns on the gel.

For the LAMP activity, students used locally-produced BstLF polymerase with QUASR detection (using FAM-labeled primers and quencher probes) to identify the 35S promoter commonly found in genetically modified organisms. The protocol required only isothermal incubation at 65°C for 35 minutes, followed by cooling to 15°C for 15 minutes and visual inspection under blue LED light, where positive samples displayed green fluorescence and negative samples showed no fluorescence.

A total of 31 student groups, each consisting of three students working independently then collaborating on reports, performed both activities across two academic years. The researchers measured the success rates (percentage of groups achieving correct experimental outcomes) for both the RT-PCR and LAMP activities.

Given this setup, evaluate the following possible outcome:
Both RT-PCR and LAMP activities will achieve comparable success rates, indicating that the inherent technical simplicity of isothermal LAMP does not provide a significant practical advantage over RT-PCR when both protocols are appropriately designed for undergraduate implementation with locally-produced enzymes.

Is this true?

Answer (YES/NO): YES